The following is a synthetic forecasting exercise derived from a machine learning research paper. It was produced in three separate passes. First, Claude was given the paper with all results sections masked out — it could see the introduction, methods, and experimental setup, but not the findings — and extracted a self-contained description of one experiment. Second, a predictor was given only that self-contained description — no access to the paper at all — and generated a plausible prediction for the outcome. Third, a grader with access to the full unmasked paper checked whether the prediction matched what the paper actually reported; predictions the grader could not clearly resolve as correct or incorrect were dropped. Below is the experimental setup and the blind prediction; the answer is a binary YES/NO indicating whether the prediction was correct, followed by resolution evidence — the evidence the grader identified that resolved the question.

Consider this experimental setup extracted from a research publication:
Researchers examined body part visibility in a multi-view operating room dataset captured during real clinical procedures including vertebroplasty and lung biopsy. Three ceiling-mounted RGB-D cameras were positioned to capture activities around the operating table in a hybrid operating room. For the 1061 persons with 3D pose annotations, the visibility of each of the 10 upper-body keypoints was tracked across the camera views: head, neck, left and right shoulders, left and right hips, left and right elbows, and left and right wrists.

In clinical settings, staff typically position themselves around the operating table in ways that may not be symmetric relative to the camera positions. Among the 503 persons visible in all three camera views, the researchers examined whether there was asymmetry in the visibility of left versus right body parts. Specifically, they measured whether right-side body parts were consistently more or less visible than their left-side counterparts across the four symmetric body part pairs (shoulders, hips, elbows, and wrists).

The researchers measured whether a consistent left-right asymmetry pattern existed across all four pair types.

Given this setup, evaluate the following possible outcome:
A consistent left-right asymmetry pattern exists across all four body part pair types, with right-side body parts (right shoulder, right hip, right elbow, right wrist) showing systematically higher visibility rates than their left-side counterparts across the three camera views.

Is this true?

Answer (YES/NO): YES